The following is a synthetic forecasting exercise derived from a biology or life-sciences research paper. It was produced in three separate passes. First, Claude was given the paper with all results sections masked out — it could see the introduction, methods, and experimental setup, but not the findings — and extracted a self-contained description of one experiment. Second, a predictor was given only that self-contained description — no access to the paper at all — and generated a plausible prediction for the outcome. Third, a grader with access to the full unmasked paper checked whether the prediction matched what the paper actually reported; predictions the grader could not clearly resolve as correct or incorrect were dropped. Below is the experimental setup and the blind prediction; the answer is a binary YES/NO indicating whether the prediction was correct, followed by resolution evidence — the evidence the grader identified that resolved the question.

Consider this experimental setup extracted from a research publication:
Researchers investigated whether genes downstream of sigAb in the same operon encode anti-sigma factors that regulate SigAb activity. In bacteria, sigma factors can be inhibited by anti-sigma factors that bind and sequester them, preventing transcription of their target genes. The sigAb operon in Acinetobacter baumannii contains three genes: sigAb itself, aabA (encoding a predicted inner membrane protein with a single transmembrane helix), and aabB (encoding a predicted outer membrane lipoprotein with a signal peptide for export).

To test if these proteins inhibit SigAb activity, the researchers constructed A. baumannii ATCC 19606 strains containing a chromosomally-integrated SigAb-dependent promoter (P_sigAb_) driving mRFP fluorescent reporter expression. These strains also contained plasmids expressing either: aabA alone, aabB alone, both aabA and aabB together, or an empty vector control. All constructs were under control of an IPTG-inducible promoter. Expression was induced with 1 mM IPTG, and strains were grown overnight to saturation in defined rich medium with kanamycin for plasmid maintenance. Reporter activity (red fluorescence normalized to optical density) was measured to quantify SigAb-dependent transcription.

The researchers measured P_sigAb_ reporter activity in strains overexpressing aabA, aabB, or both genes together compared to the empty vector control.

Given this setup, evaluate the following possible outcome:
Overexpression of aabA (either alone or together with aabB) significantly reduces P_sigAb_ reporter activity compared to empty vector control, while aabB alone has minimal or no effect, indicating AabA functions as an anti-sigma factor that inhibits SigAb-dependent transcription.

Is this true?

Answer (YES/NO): NO